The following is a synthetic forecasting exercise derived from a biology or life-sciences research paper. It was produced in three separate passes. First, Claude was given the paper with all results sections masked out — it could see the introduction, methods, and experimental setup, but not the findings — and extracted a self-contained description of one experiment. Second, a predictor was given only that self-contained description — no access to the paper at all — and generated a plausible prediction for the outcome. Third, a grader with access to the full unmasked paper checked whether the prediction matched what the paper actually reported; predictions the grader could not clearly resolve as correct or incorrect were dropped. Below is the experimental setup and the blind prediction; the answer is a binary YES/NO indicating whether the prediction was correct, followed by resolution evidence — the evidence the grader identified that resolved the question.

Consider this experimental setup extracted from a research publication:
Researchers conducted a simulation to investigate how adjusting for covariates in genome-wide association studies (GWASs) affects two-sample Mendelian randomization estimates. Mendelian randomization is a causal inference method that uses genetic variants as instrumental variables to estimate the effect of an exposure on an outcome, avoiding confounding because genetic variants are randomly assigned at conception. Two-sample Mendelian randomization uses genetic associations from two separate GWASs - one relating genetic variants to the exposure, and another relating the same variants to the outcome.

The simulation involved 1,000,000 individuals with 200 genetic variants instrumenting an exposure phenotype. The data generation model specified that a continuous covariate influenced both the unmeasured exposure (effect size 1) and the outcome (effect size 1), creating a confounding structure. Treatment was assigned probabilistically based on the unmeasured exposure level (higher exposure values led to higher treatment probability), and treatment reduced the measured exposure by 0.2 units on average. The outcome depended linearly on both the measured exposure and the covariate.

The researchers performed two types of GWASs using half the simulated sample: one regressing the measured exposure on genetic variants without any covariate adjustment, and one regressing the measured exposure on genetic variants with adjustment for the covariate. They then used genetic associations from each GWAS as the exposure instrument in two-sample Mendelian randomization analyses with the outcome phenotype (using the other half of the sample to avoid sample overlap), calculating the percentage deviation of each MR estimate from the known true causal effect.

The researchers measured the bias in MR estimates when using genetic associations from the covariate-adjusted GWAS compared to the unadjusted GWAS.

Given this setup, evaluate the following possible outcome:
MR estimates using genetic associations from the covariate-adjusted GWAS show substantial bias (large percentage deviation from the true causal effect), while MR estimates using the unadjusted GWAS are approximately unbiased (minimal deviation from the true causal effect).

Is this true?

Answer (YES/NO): NO